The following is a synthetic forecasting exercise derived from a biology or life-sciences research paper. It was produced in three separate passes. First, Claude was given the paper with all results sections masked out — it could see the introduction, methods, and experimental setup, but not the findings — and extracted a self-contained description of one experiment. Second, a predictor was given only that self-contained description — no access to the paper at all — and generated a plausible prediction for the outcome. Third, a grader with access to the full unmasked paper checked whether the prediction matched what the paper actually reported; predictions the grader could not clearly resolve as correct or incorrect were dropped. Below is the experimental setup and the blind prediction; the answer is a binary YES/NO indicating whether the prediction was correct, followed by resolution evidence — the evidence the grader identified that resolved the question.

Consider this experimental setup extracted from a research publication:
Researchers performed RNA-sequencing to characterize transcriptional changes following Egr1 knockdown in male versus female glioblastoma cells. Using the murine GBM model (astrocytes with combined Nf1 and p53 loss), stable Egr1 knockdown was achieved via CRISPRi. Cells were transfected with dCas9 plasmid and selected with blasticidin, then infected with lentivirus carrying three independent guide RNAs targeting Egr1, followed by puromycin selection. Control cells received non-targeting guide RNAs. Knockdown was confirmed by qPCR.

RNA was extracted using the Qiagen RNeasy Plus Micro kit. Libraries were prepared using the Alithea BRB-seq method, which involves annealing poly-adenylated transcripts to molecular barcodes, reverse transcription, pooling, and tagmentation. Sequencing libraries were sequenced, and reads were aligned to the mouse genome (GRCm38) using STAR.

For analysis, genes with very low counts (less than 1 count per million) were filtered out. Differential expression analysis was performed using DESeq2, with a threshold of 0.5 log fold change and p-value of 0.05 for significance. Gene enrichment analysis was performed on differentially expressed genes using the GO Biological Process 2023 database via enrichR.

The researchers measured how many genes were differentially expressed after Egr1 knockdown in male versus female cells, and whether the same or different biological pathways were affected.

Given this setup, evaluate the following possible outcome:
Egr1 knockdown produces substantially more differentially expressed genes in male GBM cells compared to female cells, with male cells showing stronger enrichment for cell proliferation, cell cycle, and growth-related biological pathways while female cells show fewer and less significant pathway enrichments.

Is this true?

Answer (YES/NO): NO